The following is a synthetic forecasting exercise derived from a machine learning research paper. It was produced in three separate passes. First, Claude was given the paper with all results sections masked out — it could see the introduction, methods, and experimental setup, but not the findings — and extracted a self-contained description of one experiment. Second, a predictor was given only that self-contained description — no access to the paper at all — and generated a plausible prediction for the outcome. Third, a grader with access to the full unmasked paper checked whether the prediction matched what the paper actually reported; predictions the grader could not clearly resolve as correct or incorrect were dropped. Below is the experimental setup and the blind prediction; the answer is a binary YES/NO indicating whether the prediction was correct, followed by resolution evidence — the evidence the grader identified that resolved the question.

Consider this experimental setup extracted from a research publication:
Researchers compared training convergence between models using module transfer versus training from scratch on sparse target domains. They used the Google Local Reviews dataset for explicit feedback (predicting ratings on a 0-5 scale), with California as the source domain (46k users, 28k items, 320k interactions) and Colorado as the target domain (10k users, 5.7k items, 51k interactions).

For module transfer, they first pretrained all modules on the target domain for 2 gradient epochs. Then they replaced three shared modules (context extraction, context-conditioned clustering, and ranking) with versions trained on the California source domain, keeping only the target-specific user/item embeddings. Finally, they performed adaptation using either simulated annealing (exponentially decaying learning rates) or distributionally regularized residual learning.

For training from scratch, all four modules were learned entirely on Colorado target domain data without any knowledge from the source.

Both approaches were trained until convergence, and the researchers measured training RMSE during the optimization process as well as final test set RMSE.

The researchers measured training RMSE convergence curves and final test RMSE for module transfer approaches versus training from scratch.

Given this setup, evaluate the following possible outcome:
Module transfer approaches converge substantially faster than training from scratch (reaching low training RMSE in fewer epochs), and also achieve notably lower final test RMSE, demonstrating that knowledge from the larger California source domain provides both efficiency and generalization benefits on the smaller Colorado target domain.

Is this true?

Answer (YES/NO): YES